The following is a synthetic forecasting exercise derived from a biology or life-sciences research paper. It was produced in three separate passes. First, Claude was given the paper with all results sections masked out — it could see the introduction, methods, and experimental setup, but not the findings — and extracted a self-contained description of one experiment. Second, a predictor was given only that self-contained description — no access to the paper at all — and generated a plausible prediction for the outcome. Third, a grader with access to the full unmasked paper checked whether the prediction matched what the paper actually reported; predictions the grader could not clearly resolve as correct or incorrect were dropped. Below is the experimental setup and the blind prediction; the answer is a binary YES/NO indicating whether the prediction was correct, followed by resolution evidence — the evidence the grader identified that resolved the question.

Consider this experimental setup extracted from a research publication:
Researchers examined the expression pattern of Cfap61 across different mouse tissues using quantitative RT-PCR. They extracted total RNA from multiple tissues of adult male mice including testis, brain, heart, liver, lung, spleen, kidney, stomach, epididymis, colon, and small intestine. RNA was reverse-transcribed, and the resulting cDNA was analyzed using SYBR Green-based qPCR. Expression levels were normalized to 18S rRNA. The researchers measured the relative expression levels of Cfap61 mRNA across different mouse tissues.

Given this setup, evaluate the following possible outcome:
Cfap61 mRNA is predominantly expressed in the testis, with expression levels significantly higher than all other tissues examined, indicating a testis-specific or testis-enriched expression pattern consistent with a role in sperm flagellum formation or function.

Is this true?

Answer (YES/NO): YES